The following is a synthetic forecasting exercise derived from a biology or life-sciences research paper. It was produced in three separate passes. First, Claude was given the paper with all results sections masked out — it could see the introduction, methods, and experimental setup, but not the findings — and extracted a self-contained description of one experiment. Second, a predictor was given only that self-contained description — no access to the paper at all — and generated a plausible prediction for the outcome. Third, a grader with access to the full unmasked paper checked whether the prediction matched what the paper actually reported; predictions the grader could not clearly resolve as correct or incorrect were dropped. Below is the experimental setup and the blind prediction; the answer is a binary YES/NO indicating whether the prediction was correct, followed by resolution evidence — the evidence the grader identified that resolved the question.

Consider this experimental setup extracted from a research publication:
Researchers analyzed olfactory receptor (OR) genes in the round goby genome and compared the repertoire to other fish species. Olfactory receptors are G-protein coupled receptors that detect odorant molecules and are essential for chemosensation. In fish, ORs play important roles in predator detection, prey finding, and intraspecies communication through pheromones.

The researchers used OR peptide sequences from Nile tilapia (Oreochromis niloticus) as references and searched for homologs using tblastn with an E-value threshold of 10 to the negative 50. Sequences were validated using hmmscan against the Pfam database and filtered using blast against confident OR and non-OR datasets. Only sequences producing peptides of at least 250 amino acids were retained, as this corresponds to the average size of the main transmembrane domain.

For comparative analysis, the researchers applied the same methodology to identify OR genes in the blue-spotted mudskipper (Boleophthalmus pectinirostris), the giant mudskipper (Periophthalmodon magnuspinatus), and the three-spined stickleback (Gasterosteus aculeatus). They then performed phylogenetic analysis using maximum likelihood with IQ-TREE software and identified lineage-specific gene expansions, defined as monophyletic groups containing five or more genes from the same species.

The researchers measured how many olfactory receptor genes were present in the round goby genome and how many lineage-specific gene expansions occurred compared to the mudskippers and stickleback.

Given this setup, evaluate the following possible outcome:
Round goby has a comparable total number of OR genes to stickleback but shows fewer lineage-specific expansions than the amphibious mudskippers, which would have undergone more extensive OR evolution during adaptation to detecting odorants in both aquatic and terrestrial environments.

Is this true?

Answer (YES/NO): NO